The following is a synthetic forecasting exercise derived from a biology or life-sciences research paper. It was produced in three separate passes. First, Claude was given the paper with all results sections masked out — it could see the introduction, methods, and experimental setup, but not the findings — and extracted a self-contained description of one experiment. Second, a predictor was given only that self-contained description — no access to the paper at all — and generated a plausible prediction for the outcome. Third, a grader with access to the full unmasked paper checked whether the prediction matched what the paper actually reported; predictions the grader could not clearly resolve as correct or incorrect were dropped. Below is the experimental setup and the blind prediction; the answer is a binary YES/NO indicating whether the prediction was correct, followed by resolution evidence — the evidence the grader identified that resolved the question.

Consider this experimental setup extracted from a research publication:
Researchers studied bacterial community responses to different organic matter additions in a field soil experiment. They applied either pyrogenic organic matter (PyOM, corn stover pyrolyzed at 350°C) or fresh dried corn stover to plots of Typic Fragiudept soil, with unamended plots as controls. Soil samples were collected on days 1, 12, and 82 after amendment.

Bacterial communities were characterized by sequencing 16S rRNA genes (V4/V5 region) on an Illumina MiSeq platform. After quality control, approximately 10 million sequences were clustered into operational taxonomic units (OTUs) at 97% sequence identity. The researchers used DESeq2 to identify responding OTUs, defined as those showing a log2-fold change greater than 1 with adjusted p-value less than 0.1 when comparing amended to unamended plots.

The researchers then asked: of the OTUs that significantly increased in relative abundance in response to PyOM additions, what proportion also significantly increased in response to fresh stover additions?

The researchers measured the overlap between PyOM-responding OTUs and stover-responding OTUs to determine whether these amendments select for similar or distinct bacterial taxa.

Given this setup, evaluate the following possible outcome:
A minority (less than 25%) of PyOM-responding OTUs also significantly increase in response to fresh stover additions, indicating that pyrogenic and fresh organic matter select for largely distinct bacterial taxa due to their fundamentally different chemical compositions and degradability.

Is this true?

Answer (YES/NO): NO